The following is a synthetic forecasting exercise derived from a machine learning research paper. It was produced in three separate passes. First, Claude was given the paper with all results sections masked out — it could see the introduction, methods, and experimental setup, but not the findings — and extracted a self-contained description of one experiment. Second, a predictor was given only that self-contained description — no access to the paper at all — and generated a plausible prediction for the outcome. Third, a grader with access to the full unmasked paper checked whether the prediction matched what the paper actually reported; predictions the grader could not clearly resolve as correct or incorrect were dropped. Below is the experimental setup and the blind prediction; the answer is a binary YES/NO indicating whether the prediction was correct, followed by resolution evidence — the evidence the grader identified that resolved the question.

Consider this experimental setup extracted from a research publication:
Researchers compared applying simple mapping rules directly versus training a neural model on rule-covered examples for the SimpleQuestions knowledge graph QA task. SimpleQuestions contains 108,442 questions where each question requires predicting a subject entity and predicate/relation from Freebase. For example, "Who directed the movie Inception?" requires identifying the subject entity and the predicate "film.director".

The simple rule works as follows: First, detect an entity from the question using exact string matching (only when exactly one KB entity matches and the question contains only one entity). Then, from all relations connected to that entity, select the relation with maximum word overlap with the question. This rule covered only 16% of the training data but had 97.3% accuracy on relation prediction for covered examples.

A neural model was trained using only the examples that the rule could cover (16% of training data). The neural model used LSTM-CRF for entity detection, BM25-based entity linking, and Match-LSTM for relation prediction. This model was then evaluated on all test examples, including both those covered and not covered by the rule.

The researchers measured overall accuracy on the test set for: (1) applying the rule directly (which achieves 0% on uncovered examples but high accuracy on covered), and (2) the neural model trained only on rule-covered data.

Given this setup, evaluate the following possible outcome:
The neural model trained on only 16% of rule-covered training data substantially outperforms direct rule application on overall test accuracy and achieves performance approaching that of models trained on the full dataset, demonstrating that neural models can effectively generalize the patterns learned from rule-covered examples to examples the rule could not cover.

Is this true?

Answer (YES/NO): NO